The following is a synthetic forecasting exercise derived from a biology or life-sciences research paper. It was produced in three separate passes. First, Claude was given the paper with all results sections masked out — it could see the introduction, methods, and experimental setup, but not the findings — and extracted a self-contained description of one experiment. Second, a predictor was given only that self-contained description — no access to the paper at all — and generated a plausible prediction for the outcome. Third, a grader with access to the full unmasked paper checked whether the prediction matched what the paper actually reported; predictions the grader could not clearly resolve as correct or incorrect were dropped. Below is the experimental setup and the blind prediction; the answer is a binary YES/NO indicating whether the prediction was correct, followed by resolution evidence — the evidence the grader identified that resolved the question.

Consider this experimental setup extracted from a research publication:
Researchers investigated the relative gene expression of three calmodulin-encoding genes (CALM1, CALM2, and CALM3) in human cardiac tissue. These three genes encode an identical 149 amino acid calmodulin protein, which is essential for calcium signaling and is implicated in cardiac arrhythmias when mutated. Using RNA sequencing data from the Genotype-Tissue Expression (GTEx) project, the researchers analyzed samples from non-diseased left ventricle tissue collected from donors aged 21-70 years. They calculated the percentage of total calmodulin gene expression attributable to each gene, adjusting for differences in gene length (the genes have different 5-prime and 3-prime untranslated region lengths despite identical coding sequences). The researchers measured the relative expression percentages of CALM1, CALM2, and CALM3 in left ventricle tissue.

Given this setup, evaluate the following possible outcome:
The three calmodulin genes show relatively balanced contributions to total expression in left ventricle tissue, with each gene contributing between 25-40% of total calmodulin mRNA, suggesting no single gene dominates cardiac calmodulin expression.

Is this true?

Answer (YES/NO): NO